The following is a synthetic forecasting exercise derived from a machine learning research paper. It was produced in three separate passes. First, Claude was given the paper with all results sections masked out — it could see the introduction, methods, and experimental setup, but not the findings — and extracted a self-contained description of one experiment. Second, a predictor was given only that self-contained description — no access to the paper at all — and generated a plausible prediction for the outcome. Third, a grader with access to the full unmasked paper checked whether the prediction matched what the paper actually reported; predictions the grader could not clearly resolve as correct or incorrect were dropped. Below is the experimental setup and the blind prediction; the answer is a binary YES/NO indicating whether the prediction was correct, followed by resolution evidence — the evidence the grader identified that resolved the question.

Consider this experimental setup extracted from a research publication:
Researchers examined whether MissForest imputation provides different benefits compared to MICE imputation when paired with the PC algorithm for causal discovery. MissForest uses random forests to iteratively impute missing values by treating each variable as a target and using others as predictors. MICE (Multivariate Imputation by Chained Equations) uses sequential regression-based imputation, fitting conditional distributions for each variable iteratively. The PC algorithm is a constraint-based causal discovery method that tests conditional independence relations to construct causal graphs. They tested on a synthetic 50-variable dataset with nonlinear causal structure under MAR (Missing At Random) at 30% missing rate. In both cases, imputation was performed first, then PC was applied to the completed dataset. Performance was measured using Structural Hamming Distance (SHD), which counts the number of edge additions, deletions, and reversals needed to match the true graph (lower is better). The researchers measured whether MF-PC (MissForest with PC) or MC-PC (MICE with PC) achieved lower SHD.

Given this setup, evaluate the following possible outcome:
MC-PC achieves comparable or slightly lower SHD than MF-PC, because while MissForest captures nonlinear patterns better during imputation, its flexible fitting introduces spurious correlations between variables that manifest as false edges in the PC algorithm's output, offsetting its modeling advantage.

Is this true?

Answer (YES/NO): NO